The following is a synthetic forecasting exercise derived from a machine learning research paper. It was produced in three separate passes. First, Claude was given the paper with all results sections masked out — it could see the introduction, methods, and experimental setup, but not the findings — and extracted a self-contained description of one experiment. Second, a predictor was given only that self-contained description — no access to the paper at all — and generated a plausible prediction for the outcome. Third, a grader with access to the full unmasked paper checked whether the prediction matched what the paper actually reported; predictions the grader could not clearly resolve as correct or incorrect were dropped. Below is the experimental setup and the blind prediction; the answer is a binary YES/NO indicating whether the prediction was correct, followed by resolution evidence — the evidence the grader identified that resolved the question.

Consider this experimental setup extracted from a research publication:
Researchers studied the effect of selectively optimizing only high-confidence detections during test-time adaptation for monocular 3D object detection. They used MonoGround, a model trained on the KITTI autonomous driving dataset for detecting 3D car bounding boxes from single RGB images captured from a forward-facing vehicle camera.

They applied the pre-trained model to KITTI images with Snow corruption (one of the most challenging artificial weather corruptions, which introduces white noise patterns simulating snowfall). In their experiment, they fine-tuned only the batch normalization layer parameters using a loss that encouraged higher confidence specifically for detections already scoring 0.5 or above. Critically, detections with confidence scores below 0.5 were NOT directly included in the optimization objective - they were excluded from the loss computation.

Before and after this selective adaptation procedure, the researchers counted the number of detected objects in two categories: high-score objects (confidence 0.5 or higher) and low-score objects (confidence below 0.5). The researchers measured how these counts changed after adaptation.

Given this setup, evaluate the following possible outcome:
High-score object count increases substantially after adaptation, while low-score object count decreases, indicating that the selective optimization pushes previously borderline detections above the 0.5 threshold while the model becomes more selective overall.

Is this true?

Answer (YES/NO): NO